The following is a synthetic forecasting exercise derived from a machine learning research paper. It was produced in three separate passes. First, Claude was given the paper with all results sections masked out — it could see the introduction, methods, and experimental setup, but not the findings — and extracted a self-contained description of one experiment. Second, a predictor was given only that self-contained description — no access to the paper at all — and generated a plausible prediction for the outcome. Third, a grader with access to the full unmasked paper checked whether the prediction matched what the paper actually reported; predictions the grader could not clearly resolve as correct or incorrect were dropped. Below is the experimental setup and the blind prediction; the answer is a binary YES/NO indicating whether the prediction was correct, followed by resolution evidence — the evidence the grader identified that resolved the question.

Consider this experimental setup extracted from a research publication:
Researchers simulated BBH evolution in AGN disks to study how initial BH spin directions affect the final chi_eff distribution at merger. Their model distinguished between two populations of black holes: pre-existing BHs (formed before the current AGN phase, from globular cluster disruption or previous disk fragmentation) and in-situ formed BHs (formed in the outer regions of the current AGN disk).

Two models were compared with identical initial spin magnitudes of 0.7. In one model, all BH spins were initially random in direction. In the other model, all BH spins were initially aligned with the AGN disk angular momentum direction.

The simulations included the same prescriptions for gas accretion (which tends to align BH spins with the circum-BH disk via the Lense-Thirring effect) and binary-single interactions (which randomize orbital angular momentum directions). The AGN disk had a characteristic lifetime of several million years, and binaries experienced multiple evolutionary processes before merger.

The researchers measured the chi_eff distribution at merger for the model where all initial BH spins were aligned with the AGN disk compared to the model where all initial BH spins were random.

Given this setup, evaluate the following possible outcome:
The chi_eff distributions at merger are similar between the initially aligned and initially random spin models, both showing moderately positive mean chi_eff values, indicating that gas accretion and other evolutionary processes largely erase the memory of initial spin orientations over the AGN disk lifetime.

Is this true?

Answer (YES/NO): NO